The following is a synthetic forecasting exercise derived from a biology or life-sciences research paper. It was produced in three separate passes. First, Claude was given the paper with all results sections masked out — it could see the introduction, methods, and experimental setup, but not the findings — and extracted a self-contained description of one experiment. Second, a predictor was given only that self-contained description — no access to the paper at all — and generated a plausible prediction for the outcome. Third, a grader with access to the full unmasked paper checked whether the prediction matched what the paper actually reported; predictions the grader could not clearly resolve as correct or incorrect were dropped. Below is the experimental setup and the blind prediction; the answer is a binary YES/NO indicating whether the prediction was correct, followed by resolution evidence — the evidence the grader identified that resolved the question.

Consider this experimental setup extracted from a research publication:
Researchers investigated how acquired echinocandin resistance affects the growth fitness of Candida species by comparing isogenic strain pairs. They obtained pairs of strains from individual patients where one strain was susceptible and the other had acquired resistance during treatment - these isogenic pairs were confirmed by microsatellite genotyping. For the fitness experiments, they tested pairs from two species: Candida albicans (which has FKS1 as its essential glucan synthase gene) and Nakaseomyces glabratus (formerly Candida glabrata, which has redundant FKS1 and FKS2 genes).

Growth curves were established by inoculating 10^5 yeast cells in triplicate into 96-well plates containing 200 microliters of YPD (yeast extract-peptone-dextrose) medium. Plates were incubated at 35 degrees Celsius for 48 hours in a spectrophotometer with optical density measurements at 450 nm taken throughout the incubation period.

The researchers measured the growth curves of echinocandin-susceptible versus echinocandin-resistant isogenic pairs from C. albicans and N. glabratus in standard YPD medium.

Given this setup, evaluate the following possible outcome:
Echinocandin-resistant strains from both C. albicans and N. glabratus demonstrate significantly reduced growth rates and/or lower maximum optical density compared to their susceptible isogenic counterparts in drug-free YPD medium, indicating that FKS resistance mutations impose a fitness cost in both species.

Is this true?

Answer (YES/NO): NO